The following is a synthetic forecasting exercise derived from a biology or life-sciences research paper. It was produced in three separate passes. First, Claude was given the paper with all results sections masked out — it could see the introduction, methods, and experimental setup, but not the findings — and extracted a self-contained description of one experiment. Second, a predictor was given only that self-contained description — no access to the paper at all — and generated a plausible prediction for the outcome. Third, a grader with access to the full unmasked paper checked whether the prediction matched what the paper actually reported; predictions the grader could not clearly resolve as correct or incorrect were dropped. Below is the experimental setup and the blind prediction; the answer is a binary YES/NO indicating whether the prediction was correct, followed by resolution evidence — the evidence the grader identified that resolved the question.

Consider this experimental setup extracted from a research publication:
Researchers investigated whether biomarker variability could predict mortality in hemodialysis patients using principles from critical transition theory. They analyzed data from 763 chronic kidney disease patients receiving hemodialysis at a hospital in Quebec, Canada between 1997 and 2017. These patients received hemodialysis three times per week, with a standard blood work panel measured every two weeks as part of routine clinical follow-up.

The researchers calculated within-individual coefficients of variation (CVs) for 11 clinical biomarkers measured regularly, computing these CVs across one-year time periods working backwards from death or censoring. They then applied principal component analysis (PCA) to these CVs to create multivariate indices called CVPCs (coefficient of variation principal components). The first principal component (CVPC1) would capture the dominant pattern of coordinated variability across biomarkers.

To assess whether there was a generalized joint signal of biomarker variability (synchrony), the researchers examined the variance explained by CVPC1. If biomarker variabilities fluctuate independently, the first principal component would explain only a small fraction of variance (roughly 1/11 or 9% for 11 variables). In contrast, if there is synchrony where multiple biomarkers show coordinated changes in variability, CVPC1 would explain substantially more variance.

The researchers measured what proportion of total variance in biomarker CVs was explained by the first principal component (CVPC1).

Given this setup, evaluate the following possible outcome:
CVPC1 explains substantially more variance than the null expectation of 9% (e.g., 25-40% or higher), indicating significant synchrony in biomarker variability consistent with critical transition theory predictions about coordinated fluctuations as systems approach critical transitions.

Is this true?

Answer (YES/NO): YES